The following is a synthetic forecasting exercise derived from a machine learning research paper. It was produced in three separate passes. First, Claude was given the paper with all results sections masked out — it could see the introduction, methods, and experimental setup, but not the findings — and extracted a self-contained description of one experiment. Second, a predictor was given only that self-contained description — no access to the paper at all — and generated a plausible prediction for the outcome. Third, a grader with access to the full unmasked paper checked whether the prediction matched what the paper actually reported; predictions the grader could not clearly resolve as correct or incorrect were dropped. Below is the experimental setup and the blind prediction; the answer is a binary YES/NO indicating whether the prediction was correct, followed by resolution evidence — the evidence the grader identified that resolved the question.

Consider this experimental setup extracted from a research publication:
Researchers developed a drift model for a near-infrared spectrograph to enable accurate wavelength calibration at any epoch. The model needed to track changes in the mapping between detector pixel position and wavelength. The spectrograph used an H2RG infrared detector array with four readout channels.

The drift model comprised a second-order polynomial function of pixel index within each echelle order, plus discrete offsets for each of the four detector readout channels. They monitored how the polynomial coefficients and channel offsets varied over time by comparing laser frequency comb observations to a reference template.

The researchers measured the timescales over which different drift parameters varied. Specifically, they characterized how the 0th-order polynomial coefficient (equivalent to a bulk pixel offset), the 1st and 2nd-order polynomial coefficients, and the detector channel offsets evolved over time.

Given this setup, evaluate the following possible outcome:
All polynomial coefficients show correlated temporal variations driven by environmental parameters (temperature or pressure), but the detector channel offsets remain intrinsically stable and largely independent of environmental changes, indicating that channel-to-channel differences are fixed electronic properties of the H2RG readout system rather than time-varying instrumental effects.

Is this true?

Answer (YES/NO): NO